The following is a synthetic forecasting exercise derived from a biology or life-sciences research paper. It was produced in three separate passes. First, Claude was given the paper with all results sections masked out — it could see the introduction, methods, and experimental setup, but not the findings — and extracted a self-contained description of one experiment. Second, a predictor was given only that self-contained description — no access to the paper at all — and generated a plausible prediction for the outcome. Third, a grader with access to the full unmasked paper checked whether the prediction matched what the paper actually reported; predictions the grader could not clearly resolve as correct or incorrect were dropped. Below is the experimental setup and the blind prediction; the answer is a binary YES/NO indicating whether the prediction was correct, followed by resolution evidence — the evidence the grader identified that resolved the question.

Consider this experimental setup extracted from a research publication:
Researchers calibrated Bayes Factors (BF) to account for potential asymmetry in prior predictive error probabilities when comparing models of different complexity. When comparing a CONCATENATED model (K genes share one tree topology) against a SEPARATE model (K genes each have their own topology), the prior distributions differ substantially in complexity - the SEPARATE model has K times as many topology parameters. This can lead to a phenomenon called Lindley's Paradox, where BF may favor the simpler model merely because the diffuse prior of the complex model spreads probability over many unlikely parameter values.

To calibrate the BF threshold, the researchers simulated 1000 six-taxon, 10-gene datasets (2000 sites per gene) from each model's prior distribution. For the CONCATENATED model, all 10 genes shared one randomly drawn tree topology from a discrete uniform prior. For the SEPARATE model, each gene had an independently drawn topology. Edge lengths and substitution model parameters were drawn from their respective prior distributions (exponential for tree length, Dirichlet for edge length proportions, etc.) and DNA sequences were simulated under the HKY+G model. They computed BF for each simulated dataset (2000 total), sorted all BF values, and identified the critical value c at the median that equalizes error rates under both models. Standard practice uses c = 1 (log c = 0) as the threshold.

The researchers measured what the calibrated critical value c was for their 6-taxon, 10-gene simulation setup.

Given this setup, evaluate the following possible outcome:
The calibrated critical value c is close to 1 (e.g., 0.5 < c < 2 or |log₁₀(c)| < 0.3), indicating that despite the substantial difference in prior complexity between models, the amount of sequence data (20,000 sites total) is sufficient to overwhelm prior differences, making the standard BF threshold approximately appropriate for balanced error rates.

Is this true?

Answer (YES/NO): NO